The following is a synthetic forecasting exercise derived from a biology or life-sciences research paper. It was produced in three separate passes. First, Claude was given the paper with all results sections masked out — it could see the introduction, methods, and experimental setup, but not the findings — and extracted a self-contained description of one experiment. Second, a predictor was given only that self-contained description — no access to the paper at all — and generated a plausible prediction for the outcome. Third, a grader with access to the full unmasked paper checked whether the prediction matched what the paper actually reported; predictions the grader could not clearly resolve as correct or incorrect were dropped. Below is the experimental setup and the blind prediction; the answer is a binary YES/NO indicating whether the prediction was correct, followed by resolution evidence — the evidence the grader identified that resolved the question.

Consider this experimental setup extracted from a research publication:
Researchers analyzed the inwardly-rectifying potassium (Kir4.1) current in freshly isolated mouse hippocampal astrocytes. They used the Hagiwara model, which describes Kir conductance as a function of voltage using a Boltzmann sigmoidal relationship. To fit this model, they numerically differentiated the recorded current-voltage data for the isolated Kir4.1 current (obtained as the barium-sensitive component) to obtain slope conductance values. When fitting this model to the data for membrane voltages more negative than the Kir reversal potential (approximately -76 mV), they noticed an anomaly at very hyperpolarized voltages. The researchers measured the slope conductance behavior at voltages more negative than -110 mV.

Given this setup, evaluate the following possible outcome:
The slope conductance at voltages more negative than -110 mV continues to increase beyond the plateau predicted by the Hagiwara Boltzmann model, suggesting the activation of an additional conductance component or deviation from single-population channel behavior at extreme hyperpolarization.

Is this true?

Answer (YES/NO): NO